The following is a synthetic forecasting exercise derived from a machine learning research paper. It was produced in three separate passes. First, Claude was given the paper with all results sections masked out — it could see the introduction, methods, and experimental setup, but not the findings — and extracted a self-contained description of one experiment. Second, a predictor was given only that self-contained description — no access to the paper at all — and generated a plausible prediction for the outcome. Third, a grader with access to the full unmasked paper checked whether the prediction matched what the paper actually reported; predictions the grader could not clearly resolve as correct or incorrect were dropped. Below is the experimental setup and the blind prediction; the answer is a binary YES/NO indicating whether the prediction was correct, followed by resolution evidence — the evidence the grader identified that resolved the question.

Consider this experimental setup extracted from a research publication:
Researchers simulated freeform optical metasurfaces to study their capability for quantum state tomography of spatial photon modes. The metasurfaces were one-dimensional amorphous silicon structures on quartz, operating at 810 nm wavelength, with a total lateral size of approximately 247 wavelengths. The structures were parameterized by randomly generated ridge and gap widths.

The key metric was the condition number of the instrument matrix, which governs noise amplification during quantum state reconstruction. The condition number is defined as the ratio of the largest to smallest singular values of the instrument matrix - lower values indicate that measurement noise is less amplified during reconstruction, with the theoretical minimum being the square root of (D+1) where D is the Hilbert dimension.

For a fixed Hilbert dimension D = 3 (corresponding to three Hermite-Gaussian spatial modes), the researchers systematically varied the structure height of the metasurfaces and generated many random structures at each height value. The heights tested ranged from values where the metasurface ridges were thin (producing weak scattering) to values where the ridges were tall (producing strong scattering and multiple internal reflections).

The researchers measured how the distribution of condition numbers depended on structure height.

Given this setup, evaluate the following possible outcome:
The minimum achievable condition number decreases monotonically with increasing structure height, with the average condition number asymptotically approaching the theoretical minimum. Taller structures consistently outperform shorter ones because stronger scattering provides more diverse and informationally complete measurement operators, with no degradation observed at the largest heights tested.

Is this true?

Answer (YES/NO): NO